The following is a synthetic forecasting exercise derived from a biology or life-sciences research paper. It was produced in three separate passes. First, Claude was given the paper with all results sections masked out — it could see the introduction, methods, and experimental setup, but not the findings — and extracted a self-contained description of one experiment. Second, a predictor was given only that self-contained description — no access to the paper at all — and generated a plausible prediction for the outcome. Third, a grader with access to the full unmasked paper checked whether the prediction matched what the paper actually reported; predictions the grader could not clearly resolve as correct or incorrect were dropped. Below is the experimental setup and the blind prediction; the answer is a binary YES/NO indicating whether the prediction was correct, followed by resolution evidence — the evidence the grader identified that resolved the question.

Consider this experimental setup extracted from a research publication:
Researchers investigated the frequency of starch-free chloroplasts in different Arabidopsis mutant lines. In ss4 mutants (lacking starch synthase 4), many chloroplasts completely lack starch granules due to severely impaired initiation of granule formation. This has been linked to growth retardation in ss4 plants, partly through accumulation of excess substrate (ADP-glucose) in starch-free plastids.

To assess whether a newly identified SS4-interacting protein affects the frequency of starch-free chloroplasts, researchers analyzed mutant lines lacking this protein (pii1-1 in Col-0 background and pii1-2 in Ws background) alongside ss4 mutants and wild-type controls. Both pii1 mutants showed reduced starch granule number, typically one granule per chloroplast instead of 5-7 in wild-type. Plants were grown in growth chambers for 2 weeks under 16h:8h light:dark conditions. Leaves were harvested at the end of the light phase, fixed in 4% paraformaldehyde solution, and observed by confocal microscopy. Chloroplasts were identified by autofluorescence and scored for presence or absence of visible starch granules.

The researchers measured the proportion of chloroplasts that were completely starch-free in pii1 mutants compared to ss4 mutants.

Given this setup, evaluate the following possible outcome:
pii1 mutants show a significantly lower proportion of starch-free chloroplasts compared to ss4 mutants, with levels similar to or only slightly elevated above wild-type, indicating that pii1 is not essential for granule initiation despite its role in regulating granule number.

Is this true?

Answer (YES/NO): YES